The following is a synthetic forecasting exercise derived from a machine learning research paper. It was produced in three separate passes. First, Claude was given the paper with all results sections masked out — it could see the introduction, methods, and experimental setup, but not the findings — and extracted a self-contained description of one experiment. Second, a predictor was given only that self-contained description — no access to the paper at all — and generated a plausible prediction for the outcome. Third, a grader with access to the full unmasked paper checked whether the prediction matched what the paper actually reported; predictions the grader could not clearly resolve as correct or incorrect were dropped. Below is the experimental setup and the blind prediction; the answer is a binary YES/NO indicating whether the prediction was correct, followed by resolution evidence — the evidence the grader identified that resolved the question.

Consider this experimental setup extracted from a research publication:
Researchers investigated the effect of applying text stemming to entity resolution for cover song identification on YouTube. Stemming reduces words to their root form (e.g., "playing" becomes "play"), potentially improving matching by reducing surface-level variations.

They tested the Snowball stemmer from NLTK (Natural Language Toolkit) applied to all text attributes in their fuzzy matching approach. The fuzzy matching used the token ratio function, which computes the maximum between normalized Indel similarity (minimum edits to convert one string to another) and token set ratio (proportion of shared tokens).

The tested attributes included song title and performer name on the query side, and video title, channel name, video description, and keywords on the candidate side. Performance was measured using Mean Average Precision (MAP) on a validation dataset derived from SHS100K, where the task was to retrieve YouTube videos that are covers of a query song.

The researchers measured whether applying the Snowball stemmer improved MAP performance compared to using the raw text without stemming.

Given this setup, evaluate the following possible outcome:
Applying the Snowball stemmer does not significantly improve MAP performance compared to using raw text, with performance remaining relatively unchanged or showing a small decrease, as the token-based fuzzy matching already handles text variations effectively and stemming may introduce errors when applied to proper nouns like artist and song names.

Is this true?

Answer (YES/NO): YES